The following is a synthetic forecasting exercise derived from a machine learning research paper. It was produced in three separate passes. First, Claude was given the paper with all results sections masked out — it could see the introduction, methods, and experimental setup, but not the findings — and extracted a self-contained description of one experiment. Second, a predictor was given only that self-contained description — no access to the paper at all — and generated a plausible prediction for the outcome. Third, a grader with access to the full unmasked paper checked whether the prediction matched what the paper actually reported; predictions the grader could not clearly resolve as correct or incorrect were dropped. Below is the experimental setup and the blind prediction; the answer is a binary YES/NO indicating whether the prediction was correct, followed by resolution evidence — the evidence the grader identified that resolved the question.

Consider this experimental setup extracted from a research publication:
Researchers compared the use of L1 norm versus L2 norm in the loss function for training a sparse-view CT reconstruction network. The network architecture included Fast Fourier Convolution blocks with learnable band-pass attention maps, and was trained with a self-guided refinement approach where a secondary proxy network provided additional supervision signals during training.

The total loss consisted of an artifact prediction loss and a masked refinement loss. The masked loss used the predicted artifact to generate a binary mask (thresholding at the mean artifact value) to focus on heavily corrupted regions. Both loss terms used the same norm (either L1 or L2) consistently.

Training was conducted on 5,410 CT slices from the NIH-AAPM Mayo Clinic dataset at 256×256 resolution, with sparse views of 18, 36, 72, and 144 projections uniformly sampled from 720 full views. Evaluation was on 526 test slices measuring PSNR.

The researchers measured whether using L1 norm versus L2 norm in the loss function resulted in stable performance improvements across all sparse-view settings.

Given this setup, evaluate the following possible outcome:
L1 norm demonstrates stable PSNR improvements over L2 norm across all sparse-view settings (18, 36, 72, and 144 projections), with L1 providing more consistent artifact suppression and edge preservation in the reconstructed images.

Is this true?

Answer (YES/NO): NO